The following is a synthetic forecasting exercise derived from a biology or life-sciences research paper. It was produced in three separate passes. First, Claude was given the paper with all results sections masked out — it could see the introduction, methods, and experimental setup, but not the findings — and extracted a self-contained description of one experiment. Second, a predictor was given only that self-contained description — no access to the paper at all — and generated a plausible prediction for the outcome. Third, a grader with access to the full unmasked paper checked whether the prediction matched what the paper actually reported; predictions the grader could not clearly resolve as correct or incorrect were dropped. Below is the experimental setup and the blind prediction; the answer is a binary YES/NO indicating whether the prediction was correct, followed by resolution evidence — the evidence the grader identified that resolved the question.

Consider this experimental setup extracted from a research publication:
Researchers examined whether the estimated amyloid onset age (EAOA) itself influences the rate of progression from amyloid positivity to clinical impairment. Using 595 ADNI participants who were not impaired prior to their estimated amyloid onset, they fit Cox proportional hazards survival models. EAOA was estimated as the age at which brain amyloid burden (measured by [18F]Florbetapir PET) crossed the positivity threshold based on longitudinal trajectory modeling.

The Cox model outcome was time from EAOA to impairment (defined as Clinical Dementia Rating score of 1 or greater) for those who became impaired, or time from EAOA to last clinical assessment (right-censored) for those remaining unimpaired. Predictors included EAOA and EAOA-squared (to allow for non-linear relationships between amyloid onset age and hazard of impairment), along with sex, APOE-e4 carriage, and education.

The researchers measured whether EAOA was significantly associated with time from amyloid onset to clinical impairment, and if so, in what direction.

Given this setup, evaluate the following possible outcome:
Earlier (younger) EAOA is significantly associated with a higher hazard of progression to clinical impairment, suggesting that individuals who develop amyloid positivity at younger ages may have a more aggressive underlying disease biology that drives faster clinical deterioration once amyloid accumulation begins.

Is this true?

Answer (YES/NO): NO